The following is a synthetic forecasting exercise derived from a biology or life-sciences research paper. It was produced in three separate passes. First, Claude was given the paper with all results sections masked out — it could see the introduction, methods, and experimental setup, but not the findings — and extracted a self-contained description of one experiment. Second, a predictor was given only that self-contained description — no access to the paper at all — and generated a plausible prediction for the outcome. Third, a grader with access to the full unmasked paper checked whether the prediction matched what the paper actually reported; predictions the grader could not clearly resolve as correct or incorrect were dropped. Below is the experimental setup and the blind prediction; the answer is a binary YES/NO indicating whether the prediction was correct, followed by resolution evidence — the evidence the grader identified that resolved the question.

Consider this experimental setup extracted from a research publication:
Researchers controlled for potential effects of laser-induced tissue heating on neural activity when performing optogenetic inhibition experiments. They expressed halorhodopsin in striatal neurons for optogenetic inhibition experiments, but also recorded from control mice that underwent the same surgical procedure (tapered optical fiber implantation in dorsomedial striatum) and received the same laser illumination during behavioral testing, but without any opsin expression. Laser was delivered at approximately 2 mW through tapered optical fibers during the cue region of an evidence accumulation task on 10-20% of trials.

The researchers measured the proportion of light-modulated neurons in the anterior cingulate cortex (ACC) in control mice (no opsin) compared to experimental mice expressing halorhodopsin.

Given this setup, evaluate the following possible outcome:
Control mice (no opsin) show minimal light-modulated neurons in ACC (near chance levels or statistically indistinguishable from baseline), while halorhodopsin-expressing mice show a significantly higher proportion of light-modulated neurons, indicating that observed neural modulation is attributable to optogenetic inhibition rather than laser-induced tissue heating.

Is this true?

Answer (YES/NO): YES